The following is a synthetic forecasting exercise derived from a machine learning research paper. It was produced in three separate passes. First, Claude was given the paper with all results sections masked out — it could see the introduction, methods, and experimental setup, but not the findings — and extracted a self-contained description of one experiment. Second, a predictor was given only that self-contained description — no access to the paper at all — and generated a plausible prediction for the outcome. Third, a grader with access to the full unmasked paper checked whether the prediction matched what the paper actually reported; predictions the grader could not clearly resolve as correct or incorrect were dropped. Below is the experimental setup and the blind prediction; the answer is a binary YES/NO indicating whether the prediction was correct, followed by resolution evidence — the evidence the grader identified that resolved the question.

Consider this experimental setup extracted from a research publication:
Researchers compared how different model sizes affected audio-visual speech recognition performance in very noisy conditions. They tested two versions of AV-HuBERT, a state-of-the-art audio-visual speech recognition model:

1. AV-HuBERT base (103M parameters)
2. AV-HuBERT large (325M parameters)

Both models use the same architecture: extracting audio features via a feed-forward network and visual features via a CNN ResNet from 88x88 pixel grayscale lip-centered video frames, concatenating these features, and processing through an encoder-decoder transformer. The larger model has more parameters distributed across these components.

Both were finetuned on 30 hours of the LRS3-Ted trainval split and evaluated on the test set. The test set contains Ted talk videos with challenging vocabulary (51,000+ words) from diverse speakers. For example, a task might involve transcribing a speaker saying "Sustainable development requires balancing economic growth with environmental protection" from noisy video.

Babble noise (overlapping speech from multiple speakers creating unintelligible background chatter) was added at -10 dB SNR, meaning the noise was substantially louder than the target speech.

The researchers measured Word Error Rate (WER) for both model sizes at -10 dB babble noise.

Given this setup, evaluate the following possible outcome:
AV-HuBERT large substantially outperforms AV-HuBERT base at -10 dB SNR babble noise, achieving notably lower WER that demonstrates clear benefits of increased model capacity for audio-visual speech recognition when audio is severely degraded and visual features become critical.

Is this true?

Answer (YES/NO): YES